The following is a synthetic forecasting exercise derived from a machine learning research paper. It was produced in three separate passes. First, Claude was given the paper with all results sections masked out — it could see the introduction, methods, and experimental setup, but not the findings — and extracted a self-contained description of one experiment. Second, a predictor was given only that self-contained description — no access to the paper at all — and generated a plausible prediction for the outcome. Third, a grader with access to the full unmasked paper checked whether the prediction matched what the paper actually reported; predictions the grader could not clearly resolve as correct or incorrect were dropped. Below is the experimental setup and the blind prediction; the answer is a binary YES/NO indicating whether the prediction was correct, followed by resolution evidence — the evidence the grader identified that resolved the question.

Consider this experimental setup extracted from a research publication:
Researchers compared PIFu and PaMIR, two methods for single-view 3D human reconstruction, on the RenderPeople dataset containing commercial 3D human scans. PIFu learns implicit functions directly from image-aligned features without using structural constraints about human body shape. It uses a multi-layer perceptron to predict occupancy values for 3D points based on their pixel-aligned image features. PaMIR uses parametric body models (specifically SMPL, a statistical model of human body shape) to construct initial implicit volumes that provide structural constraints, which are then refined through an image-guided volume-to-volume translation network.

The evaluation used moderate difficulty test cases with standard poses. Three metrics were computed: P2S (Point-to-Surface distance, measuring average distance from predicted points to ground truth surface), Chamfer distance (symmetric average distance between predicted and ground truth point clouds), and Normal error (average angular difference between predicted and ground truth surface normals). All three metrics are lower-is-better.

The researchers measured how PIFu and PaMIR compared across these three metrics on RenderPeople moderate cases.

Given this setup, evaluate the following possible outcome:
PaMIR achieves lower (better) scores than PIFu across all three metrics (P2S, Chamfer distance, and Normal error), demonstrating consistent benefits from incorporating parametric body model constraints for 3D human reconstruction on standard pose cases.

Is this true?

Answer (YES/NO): NO